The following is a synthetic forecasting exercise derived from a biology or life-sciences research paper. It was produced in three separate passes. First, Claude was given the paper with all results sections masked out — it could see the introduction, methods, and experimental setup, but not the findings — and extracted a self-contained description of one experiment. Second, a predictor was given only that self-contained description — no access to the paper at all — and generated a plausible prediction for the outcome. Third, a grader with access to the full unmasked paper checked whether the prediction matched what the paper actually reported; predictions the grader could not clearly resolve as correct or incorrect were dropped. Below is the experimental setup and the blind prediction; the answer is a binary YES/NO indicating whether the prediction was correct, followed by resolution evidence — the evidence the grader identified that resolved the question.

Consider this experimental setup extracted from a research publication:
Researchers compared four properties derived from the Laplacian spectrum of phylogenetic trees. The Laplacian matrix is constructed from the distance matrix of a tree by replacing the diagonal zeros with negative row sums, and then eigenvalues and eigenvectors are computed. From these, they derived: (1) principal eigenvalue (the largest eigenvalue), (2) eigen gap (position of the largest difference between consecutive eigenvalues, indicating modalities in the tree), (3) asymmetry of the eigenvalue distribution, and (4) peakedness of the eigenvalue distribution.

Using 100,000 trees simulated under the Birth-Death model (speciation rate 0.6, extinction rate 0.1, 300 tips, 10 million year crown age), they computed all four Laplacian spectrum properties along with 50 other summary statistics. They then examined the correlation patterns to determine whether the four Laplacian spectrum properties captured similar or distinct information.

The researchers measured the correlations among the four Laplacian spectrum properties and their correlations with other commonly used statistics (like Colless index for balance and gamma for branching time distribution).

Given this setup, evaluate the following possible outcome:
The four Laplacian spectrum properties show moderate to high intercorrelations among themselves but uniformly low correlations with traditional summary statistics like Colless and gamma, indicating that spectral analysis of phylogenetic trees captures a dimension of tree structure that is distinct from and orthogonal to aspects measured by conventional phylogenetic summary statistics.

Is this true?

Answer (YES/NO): NO